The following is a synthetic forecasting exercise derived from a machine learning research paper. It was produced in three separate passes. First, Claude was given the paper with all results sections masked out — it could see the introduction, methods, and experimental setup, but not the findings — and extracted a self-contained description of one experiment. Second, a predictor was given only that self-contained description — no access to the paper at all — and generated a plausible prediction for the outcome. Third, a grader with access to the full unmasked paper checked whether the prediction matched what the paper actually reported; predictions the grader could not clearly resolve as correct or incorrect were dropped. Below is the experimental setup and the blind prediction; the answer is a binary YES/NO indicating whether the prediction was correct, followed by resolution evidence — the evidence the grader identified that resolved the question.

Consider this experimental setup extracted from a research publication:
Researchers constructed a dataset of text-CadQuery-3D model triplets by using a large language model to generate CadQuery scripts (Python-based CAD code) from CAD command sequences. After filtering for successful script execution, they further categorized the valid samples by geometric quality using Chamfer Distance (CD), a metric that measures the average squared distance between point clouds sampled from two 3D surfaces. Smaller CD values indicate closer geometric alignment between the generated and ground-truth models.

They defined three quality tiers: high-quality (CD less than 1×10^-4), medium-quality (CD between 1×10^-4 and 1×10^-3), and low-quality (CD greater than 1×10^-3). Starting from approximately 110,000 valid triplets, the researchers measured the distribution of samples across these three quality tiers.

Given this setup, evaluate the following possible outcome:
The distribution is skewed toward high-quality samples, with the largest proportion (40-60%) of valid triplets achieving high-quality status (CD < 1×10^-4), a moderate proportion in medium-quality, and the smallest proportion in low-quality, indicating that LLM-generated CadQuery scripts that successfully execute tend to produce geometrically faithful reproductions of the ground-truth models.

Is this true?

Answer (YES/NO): NO